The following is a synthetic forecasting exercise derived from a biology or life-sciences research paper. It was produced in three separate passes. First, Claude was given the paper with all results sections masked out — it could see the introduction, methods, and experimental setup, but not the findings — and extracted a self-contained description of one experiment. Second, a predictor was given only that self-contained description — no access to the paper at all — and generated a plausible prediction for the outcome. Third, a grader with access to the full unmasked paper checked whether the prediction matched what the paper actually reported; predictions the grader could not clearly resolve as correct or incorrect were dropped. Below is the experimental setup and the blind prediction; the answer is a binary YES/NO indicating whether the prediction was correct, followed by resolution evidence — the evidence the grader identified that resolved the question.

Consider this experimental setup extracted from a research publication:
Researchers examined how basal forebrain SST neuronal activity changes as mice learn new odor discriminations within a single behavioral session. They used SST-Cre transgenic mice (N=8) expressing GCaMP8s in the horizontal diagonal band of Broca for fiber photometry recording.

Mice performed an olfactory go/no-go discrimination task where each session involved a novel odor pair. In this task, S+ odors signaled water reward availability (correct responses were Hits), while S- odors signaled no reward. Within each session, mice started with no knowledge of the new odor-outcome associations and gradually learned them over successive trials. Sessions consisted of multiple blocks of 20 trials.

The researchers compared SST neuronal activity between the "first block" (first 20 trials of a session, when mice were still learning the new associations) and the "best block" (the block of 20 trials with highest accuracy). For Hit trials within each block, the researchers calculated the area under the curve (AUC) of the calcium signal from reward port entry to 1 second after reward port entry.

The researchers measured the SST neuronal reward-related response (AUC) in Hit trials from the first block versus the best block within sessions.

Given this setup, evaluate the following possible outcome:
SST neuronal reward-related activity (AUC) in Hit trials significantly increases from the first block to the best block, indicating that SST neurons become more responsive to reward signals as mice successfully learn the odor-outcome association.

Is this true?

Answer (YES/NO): NO